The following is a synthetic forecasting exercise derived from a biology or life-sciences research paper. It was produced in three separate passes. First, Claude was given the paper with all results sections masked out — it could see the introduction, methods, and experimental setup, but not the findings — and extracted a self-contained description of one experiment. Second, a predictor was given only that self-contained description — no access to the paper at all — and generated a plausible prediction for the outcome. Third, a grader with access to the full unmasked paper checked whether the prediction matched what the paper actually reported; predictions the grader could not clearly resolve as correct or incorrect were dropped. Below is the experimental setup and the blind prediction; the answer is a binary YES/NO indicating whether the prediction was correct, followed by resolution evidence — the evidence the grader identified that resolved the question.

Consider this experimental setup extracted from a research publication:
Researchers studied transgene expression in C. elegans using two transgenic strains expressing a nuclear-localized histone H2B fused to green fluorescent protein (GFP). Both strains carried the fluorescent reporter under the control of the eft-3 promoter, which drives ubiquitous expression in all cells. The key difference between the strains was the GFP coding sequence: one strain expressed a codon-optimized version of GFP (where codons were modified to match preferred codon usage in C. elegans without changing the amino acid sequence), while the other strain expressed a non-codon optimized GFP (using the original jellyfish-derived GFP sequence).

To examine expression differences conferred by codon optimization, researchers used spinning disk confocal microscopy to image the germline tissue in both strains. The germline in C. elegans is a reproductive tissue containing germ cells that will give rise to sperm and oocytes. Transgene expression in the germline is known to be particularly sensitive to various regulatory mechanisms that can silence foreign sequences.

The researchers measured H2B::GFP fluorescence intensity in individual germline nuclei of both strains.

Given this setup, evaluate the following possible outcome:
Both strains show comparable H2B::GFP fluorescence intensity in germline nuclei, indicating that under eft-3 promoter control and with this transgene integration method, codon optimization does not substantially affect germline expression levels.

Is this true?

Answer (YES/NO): NO